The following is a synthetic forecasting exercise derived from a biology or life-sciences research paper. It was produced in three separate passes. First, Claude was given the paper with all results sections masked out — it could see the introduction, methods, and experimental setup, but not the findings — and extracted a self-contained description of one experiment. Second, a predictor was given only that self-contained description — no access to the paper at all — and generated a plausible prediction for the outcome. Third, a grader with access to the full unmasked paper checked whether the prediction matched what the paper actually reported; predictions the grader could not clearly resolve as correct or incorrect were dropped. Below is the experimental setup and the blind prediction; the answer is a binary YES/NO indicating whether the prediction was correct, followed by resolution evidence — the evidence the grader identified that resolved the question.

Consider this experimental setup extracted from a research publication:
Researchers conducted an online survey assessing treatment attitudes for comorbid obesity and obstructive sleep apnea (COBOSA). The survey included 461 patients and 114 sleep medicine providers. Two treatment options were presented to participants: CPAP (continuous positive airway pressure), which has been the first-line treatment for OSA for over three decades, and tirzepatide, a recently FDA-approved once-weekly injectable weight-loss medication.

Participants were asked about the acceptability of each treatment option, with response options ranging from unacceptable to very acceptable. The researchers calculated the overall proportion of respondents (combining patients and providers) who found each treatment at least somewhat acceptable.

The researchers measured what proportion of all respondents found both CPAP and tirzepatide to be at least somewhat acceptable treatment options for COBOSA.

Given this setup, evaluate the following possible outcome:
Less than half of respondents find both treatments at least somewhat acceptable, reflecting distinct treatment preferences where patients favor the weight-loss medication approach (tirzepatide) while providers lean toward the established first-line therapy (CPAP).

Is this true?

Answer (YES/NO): NO